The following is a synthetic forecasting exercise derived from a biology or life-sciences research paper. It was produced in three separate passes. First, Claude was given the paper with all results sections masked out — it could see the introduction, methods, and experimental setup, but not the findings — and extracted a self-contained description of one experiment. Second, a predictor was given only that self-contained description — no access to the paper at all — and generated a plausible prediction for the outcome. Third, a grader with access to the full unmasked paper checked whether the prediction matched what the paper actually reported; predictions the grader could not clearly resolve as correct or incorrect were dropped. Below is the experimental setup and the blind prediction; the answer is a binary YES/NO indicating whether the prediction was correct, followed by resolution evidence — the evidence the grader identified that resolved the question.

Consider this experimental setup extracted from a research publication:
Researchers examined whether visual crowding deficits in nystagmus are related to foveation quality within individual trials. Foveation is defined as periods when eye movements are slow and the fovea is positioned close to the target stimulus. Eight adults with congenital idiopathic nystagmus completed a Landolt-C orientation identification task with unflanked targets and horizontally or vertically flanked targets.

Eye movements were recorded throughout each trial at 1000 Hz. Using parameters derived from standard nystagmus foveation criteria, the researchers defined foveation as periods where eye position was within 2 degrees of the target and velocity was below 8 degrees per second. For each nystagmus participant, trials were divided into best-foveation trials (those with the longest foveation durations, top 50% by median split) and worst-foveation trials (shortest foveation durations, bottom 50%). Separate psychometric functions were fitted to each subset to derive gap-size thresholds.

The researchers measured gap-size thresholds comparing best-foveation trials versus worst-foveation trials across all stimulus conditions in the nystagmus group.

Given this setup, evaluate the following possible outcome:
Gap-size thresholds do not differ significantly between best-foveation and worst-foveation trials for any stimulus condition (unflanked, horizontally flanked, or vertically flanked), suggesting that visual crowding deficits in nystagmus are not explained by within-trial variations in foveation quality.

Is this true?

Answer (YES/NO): YES